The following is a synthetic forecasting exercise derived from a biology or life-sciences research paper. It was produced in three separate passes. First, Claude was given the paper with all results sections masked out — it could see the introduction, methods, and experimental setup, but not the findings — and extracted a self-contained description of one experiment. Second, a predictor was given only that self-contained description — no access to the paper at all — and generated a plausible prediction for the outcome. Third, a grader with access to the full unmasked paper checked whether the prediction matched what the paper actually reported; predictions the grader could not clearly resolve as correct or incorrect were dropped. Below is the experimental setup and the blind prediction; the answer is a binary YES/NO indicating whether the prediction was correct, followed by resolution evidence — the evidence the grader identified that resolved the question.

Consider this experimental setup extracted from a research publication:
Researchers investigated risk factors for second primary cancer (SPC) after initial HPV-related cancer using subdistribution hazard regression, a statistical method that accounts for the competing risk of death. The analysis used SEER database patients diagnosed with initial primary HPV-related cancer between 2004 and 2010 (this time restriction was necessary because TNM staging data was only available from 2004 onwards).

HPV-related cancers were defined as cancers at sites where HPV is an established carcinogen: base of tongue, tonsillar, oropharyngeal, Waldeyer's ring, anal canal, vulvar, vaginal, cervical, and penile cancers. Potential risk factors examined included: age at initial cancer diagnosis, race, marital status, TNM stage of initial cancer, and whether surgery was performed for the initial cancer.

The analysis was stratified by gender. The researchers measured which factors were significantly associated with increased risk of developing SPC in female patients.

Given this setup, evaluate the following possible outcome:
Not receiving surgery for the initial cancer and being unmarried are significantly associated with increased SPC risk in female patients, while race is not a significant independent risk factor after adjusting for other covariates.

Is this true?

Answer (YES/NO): NO